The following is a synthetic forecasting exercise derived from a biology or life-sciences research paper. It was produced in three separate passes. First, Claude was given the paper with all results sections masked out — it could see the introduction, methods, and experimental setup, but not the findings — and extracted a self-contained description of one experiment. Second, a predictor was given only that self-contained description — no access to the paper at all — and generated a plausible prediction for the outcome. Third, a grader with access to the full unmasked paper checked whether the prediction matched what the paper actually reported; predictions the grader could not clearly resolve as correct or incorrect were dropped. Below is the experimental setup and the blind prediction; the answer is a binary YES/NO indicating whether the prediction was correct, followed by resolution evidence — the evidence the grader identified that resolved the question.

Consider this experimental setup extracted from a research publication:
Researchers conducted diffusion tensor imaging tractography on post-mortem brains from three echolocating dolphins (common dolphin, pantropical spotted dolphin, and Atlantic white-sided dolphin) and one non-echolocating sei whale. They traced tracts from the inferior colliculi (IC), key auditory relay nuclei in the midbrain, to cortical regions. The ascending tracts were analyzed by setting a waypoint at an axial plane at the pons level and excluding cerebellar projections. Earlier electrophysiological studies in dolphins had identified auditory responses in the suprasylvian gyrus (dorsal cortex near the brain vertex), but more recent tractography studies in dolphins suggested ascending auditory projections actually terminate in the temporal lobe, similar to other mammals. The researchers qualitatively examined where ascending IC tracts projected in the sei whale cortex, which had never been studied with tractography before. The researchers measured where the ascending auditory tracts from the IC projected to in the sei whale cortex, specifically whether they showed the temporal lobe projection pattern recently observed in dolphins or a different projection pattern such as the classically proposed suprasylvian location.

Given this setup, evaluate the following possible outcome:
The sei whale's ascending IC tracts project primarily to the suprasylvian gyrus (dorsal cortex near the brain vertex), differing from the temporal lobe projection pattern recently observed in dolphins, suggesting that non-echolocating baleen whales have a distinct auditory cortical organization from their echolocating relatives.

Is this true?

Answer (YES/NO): NO